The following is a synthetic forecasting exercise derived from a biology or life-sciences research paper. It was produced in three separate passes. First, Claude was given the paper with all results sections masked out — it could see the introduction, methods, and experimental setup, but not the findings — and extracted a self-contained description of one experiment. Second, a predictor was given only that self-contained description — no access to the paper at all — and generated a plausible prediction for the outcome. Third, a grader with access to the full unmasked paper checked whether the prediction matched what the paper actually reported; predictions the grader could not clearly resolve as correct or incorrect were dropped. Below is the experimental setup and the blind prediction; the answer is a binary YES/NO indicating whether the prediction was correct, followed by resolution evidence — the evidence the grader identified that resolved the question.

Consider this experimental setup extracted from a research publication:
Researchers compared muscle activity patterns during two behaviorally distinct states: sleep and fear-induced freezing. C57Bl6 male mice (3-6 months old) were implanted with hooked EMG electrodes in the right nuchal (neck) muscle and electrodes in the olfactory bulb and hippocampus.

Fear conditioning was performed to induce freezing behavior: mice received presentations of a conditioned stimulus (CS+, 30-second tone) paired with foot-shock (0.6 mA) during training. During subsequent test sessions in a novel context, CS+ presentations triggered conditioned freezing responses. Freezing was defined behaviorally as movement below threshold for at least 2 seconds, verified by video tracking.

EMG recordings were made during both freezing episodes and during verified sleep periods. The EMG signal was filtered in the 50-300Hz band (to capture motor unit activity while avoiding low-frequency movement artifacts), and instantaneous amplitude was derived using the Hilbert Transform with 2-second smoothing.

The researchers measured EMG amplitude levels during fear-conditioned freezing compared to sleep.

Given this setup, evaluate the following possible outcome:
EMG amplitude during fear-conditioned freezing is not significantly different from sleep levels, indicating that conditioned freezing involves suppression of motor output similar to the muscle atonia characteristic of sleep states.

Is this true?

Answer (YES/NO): NO